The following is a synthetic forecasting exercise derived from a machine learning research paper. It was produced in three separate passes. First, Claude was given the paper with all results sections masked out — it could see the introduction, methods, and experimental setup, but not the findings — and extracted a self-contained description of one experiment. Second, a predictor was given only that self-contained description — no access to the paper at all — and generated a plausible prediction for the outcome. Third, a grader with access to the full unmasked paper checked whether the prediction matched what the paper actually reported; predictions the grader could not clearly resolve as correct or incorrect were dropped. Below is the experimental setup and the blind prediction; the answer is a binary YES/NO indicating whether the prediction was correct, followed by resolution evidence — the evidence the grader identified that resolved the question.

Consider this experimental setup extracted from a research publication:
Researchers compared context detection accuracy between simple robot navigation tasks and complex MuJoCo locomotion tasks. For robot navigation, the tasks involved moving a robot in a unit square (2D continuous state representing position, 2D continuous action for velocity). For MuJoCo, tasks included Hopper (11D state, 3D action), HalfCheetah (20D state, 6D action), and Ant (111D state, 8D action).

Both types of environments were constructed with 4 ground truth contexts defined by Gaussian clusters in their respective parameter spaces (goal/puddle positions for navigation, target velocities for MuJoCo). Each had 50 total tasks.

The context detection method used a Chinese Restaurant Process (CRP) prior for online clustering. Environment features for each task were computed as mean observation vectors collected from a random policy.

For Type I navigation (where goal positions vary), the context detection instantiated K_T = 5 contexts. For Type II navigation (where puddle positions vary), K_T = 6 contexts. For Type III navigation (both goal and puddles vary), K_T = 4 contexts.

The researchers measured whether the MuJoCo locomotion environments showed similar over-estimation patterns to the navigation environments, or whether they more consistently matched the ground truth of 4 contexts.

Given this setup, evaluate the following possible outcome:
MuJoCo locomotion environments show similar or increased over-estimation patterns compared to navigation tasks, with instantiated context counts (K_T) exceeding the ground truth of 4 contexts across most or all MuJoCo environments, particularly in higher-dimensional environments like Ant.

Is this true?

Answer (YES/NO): NO